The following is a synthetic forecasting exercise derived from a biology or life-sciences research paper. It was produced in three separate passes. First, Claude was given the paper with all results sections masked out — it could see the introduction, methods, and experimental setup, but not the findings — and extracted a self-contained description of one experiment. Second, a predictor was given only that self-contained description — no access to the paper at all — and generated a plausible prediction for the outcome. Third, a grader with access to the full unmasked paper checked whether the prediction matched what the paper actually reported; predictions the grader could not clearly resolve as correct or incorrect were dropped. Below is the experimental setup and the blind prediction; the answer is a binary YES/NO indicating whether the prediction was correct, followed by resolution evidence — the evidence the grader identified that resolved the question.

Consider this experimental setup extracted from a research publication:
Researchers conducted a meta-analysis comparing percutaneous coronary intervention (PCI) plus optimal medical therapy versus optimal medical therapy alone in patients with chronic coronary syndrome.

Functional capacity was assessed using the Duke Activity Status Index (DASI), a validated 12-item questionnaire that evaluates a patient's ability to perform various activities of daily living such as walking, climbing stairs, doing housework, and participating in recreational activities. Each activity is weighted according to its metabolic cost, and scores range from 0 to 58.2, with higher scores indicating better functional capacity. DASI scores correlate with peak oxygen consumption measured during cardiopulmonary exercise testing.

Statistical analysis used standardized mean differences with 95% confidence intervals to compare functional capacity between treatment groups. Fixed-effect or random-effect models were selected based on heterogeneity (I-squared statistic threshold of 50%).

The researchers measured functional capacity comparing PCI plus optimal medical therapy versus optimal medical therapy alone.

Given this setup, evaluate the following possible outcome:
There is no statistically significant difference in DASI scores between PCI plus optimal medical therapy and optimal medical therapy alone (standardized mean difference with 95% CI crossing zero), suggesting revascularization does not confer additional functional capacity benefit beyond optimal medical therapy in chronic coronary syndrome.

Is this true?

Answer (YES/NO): NO